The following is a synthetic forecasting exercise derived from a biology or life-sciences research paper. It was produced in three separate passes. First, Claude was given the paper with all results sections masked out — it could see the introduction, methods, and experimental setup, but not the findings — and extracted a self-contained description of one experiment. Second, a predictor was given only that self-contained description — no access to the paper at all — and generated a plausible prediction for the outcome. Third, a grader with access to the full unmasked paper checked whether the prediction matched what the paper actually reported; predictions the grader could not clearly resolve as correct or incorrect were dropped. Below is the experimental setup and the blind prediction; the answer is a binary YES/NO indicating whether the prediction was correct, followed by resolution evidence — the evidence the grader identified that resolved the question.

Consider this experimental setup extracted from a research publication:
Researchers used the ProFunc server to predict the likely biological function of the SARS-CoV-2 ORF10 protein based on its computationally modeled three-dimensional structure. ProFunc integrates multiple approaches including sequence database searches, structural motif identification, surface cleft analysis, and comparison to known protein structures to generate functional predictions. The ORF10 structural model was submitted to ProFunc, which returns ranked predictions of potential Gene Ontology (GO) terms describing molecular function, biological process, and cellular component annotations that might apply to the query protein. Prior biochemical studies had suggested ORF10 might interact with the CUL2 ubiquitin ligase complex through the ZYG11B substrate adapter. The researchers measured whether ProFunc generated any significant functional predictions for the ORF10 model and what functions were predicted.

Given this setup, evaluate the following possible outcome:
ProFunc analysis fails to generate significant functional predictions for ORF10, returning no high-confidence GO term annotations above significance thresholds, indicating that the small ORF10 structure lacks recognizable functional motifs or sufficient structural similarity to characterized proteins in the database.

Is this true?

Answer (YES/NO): NO